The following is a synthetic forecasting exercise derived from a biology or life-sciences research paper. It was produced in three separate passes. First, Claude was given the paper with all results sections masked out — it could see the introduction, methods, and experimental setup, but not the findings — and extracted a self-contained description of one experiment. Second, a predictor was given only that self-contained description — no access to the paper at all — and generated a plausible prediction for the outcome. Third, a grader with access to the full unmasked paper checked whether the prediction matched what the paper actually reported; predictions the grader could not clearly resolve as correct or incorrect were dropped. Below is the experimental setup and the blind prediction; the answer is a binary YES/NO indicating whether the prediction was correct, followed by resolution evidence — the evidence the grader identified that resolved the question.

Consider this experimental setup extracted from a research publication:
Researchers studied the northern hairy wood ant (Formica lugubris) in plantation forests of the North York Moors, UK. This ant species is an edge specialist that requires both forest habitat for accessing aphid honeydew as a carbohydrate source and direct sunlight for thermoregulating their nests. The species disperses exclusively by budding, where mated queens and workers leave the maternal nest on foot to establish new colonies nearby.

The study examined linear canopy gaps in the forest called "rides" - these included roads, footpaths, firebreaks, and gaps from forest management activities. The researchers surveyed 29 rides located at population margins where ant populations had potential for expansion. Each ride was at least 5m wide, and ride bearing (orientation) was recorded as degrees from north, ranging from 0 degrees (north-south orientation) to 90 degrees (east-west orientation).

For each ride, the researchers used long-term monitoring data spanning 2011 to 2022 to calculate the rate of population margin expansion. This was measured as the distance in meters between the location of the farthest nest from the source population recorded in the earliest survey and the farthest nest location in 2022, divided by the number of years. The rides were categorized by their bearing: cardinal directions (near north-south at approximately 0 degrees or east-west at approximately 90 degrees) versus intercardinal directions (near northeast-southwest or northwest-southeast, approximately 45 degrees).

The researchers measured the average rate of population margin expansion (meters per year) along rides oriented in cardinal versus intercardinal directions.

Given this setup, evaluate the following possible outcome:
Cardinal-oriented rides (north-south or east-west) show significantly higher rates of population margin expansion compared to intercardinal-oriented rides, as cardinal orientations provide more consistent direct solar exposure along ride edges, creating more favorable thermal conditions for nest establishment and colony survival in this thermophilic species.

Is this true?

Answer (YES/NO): YES